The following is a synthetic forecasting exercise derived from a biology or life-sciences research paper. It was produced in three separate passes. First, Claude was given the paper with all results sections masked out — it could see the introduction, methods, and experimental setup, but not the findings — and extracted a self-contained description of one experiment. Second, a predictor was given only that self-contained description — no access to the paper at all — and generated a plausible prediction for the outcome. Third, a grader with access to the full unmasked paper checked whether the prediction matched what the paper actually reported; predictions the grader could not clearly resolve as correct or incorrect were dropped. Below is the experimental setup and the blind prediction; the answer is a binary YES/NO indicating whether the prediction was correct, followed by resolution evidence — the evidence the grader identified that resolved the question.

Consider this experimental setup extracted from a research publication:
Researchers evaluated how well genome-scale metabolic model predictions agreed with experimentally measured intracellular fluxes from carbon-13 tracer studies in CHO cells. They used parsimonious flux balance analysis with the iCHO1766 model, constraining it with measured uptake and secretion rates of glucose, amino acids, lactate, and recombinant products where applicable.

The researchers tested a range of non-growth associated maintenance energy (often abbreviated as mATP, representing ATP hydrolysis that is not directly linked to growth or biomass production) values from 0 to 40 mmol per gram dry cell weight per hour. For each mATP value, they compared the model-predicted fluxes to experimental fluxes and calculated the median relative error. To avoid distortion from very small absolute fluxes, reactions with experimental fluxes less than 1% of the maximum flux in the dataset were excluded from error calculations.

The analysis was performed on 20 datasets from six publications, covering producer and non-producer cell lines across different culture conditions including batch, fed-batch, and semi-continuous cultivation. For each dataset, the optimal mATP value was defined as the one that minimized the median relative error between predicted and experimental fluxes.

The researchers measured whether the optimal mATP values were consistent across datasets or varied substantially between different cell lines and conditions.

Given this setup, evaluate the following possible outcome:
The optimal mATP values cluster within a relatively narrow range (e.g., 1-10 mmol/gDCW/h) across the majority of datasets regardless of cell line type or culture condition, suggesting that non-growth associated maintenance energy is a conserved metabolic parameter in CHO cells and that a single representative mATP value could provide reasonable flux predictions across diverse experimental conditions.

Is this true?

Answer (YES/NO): NO